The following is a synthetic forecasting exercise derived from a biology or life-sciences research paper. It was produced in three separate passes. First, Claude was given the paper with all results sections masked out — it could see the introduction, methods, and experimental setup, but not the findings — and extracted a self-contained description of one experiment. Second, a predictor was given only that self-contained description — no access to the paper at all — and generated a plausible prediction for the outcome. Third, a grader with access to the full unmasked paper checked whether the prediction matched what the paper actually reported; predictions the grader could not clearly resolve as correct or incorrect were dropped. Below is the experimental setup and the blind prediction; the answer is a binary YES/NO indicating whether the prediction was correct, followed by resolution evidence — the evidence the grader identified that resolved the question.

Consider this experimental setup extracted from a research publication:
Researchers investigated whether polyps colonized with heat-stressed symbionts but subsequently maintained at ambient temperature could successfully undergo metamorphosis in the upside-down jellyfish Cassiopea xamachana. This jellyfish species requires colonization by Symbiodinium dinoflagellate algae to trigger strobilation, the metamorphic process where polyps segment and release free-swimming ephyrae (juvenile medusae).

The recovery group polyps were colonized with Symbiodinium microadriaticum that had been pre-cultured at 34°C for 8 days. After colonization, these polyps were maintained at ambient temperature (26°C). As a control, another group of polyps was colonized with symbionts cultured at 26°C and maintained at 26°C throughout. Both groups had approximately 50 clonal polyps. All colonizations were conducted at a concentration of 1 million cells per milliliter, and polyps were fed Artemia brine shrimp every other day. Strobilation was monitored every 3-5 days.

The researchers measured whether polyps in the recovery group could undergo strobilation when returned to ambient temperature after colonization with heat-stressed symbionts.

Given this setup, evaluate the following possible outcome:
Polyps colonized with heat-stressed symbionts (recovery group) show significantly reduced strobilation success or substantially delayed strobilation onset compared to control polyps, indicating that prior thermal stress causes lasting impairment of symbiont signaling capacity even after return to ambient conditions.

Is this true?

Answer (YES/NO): YES